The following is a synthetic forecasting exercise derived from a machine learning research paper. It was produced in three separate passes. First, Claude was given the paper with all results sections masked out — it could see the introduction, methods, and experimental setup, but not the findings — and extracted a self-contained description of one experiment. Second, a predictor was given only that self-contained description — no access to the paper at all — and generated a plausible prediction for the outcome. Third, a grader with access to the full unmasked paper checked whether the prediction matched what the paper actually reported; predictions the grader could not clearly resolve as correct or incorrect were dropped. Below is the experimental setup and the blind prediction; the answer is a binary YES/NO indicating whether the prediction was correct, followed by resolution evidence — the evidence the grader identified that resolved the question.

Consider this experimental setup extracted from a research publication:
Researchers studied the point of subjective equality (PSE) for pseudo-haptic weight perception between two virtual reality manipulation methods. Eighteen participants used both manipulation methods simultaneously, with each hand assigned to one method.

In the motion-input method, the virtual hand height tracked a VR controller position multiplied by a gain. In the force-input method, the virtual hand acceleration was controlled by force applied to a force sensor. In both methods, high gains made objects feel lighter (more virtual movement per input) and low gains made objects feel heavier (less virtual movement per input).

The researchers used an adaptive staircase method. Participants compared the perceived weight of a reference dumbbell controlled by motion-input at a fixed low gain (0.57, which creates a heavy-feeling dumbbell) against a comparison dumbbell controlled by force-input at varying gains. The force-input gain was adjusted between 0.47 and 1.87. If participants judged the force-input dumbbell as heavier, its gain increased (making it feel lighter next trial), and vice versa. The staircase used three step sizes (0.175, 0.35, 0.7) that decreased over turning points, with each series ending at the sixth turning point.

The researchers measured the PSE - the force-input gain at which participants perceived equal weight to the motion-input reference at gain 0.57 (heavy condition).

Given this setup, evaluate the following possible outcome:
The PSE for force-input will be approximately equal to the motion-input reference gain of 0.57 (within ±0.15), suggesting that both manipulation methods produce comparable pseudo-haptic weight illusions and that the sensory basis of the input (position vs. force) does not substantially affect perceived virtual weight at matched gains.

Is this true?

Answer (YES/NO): NO